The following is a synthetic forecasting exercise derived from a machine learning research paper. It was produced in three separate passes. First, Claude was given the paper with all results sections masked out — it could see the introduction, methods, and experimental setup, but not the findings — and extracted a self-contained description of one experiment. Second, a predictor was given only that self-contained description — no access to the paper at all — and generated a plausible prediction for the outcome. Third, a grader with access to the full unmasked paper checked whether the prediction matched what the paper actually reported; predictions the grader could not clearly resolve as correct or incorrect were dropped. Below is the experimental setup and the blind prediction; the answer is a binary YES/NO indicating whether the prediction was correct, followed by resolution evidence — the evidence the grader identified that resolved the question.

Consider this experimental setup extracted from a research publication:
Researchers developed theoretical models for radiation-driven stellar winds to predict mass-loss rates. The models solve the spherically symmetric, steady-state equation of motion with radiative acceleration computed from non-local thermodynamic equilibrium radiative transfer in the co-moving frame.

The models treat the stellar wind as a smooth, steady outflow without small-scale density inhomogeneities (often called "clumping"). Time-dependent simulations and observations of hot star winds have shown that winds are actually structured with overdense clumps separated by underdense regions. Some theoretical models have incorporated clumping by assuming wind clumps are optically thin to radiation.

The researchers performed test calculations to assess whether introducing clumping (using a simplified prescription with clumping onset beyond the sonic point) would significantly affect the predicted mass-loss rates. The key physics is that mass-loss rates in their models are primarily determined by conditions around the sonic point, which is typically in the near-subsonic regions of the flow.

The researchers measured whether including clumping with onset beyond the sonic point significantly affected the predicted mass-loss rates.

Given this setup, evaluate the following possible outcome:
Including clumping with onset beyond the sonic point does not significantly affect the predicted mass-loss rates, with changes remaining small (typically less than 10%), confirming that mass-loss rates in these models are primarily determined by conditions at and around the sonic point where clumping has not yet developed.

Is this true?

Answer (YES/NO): YES